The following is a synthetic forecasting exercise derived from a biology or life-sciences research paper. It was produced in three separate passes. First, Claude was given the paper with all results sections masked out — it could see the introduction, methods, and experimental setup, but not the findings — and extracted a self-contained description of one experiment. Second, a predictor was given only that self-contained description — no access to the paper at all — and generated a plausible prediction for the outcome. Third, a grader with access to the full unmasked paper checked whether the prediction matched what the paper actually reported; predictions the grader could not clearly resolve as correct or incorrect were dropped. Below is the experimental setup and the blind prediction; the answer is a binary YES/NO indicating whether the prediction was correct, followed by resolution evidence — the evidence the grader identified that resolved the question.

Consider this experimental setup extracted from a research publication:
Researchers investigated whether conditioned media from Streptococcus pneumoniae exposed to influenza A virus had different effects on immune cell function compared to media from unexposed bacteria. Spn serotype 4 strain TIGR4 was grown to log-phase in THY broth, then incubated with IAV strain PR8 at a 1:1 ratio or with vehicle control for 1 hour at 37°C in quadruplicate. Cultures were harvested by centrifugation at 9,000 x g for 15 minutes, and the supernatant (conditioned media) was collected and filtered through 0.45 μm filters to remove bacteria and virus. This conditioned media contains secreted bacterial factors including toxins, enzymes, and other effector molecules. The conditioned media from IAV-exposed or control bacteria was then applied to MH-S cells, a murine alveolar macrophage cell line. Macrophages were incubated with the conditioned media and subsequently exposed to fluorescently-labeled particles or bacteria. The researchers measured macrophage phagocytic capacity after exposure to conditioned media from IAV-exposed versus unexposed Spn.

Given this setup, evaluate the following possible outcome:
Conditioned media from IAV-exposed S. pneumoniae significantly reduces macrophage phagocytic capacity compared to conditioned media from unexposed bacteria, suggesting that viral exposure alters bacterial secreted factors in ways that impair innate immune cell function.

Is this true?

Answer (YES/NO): YES